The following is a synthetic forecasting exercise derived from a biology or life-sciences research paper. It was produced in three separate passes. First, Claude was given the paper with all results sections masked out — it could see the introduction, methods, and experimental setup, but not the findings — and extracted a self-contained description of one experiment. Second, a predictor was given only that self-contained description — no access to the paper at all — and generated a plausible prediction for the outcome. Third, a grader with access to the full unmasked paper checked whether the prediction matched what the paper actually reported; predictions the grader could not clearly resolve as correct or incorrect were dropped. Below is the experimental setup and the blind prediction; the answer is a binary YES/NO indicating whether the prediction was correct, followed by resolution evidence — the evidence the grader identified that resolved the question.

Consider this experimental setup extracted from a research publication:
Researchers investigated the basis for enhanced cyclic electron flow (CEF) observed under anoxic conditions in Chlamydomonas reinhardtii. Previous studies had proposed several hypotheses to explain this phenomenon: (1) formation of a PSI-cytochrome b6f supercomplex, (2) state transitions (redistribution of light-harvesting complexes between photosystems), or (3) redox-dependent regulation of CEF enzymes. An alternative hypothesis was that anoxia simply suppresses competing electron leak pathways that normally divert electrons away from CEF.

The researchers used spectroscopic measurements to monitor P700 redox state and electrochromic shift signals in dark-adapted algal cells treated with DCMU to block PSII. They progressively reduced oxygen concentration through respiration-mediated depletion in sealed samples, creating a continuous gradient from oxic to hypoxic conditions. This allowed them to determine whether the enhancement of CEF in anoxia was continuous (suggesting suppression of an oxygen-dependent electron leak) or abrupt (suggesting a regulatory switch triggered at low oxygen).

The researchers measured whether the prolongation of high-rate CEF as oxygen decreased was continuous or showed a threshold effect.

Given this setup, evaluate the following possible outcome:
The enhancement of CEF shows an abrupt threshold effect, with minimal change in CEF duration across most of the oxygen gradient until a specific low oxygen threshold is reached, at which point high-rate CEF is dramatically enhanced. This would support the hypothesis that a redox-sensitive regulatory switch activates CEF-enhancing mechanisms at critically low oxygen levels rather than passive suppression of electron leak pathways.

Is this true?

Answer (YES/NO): NO